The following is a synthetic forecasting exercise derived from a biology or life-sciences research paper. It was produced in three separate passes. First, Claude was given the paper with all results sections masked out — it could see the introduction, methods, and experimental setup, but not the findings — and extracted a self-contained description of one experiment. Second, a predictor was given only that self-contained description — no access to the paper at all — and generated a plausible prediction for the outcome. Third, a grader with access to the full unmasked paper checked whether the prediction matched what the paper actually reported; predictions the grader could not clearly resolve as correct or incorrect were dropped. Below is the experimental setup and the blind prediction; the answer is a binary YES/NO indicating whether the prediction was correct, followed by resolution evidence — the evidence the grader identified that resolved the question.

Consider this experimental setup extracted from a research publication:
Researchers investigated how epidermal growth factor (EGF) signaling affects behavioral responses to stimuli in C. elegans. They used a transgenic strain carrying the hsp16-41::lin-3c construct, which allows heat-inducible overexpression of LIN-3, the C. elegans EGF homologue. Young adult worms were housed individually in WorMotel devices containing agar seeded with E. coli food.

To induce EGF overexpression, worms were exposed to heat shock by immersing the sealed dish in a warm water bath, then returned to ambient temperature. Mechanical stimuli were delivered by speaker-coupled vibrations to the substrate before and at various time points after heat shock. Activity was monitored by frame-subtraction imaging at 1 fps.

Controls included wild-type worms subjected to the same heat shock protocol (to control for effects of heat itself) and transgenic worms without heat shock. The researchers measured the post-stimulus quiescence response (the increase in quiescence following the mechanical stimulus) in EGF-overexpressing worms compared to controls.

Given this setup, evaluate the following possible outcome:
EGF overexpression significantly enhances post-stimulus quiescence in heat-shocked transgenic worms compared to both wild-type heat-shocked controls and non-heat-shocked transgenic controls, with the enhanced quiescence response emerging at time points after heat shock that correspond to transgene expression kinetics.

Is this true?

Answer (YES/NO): YES